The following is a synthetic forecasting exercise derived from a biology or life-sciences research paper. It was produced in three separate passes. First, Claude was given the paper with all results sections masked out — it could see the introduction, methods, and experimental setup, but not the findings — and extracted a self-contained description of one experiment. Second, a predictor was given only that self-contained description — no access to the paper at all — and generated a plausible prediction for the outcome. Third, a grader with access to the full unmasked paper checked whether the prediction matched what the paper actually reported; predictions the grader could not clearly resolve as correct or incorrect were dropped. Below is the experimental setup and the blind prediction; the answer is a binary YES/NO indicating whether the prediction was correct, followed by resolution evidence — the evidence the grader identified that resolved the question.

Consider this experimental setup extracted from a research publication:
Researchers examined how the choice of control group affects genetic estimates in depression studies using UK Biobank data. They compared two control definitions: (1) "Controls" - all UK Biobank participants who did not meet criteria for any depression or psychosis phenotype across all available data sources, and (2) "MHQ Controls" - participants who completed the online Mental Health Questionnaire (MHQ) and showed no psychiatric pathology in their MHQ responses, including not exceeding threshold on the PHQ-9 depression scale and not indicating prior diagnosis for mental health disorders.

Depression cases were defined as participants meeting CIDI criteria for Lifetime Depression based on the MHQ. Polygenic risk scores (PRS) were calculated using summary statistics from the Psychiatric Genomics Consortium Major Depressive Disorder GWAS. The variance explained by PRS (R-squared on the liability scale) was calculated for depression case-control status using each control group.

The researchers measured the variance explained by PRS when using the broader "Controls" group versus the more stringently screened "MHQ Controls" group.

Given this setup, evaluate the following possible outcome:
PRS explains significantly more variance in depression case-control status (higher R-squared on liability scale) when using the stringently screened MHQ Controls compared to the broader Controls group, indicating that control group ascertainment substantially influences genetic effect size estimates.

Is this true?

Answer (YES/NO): YES